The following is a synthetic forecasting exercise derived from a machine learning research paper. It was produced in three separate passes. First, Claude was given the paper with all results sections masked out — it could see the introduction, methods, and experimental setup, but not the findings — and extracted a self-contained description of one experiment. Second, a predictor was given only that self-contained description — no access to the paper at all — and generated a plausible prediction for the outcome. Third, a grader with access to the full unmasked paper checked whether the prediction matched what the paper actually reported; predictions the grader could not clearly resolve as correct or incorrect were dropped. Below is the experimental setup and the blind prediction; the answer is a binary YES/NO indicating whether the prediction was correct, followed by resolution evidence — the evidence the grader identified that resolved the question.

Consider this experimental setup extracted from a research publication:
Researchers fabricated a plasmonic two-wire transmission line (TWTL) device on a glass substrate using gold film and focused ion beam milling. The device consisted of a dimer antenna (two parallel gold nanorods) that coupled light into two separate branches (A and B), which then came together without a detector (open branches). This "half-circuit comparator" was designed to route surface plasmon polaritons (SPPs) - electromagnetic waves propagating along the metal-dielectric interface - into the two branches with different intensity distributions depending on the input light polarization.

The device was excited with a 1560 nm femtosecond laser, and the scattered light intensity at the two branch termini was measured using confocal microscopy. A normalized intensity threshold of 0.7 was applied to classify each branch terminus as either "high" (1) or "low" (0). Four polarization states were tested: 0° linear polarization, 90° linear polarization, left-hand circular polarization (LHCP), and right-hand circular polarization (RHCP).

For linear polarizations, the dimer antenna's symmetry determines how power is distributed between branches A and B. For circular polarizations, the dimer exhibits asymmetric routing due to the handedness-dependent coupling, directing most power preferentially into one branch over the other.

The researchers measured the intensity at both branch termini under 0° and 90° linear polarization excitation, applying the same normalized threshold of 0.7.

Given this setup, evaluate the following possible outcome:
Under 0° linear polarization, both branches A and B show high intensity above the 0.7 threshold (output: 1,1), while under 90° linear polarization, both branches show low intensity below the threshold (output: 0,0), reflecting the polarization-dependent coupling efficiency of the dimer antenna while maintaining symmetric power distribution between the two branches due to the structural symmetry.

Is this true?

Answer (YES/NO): NO